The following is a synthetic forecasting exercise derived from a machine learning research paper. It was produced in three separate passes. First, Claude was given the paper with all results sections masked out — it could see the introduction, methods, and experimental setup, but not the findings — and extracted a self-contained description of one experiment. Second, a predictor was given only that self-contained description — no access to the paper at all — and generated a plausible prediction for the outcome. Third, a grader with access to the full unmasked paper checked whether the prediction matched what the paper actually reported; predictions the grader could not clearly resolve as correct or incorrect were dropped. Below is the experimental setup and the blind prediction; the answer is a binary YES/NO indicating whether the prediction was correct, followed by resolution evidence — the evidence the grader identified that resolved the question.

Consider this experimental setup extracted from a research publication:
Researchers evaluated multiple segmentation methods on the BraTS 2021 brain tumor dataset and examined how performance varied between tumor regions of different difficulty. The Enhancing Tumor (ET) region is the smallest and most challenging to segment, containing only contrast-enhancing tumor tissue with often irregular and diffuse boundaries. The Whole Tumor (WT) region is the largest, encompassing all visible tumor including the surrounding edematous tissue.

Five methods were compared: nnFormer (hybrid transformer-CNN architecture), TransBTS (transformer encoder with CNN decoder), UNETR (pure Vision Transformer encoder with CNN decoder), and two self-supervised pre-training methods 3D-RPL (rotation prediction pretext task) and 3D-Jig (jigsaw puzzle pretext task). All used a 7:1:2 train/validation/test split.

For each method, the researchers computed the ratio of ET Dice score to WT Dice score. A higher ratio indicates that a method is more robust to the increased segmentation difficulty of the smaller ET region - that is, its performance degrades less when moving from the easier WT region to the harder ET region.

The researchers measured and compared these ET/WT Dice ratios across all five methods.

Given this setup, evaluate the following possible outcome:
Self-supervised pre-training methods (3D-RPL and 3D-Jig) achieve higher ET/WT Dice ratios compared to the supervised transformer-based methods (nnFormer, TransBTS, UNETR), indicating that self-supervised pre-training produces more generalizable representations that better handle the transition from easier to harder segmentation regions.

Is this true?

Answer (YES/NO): YES